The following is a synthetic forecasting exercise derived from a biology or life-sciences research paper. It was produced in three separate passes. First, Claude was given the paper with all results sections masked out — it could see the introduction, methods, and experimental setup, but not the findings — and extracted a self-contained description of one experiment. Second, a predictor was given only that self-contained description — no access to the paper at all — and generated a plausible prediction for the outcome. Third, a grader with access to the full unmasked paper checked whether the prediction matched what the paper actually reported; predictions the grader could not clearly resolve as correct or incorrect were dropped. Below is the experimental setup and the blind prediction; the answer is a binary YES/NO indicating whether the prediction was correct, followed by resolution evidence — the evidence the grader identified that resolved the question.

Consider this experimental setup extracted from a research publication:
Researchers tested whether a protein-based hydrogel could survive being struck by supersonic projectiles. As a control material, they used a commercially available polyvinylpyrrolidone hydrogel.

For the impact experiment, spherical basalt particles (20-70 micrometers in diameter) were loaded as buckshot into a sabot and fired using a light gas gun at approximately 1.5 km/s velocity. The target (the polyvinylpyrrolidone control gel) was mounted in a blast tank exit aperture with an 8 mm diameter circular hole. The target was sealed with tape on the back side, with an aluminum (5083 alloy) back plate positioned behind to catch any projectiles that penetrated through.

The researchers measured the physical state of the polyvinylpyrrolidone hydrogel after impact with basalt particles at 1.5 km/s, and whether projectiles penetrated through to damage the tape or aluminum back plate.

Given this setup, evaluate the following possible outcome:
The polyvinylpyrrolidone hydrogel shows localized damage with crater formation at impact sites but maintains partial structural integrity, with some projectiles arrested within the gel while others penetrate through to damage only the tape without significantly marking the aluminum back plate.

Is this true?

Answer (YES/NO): NO